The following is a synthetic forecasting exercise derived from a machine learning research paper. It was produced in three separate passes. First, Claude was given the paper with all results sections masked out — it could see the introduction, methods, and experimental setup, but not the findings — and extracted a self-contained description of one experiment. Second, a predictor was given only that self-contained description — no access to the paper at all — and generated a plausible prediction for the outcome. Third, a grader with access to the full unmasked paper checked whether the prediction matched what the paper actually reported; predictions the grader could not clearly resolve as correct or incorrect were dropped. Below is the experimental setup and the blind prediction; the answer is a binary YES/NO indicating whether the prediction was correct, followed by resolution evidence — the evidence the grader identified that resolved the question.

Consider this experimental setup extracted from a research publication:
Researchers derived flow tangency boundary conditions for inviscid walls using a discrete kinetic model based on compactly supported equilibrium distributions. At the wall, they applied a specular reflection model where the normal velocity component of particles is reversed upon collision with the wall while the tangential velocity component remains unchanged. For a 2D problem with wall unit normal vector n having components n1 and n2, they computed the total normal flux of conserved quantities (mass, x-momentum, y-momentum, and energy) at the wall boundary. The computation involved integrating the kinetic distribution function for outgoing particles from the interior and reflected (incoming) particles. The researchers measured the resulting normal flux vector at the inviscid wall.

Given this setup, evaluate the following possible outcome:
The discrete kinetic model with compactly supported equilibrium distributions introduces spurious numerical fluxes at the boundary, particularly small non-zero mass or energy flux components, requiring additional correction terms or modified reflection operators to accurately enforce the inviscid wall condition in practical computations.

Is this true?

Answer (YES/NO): NO